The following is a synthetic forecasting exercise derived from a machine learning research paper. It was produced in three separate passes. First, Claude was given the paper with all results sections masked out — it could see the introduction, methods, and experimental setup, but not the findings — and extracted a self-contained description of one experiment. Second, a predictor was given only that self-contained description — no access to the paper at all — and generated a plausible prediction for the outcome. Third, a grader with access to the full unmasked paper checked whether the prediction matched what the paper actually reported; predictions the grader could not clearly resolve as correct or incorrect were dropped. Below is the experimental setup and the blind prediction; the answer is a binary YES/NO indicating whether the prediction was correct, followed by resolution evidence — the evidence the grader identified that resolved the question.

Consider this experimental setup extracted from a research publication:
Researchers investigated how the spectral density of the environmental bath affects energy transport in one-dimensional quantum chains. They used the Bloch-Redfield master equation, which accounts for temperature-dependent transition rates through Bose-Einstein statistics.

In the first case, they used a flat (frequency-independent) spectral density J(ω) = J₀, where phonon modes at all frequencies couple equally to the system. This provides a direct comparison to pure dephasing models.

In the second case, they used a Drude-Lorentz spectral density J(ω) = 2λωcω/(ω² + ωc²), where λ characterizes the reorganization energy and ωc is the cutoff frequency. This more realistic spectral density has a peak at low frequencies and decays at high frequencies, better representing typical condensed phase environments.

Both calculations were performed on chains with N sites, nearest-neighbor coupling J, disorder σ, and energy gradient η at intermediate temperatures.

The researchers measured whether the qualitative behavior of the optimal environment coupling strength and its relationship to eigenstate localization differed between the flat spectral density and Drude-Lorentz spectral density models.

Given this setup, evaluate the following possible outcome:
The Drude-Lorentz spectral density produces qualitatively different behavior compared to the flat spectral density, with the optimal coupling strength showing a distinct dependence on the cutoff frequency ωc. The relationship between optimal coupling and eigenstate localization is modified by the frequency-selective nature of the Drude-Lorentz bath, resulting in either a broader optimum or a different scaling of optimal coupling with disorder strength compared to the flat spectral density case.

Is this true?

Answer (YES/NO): NO